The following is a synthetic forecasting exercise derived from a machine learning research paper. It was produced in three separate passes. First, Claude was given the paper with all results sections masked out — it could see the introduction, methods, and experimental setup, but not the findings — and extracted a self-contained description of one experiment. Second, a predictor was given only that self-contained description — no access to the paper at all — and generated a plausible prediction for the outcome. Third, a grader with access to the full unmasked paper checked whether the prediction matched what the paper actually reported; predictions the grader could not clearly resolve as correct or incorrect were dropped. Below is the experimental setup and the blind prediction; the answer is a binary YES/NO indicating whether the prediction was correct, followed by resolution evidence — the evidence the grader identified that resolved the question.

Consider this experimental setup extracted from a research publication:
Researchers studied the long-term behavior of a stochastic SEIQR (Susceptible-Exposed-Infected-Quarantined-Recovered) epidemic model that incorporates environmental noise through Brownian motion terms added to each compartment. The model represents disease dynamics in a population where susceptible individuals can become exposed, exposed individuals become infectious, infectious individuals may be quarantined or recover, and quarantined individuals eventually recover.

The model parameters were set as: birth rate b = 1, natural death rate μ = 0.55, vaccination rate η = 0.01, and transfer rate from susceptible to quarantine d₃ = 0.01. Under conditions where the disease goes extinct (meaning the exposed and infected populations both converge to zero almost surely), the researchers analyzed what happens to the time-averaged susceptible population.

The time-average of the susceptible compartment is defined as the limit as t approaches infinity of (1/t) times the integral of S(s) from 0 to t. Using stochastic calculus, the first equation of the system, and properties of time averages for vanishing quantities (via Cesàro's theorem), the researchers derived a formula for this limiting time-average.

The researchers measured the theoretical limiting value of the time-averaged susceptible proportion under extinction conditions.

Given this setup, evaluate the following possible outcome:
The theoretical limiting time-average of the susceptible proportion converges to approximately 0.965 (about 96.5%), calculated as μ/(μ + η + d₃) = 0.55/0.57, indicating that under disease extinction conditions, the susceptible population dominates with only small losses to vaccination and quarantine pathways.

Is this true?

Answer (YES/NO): NO